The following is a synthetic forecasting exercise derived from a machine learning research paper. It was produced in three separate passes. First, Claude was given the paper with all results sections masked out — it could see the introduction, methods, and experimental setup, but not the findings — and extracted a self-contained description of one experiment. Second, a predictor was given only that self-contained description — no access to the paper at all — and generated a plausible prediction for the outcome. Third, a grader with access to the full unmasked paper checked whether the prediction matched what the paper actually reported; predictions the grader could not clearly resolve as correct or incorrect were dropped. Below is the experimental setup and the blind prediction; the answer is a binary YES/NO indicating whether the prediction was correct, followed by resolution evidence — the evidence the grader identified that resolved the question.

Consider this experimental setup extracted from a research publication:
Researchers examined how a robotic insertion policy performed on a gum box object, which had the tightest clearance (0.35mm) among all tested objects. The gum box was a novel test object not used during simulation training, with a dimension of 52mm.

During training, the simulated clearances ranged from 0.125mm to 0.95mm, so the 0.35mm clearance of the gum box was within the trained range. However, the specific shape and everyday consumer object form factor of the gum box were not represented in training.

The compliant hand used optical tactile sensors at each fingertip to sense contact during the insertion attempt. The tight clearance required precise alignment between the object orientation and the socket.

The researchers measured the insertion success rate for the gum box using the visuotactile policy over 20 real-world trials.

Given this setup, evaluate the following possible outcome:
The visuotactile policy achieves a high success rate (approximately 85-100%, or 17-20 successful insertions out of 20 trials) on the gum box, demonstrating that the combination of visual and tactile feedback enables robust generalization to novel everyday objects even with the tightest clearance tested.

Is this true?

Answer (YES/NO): YES